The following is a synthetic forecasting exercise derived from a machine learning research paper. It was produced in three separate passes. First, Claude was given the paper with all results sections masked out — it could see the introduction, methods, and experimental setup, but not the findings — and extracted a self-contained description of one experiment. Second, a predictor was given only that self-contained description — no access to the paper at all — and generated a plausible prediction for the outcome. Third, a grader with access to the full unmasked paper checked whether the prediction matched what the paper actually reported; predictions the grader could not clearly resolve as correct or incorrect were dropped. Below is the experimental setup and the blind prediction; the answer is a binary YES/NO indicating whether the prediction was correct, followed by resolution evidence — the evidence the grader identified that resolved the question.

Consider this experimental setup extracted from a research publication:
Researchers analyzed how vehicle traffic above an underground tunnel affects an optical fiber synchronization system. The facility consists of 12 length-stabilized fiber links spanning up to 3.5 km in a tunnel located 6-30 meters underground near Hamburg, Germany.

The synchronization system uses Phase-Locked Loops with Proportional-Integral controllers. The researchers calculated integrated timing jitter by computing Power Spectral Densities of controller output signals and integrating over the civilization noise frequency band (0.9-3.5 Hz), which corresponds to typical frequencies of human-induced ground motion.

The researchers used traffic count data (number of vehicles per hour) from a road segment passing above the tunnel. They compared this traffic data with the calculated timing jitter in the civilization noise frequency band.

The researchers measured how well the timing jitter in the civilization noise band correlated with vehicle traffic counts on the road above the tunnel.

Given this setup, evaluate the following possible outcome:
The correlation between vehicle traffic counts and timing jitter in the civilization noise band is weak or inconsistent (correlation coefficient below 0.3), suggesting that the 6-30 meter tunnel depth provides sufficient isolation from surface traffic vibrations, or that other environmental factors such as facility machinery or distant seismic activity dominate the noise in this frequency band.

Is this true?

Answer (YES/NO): NO